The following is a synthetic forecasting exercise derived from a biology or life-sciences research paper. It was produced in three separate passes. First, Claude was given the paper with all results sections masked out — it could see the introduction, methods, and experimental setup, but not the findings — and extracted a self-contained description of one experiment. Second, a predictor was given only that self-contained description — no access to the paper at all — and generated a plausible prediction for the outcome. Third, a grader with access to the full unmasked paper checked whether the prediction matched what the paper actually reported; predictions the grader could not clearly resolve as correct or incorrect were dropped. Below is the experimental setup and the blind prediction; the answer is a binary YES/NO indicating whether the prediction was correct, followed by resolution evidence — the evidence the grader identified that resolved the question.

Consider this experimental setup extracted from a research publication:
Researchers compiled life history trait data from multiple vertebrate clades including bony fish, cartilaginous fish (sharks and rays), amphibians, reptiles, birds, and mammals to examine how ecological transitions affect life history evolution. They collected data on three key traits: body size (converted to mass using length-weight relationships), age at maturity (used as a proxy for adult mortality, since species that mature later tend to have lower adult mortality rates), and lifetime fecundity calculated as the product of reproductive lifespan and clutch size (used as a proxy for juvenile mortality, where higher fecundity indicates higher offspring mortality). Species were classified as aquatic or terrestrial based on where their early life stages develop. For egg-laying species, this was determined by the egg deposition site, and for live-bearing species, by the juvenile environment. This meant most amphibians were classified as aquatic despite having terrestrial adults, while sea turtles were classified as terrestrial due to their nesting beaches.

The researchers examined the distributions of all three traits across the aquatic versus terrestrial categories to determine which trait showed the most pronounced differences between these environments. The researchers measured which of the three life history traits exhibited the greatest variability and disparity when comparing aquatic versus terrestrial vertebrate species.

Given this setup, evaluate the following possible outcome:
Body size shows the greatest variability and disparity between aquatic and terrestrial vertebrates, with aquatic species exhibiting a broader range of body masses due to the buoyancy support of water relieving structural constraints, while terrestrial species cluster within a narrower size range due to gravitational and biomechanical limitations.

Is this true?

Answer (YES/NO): NO